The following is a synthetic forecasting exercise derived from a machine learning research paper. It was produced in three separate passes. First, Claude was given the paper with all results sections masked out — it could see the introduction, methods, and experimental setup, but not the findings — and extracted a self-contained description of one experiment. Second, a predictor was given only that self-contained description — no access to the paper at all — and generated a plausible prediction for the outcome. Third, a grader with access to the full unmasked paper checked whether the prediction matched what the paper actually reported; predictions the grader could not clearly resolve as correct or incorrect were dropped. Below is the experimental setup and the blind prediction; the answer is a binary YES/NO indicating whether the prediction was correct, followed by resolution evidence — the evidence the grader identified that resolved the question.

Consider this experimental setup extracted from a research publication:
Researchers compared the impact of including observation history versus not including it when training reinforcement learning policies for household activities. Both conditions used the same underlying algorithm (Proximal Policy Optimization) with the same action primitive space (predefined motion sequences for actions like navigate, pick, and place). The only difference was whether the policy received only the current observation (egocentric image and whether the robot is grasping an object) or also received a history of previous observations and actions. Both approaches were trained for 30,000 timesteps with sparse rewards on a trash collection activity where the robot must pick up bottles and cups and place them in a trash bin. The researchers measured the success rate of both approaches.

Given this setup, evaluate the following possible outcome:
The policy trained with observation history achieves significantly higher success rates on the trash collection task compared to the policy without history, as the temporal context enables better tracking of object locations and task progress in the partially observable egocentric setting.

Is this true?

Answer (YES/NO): YES